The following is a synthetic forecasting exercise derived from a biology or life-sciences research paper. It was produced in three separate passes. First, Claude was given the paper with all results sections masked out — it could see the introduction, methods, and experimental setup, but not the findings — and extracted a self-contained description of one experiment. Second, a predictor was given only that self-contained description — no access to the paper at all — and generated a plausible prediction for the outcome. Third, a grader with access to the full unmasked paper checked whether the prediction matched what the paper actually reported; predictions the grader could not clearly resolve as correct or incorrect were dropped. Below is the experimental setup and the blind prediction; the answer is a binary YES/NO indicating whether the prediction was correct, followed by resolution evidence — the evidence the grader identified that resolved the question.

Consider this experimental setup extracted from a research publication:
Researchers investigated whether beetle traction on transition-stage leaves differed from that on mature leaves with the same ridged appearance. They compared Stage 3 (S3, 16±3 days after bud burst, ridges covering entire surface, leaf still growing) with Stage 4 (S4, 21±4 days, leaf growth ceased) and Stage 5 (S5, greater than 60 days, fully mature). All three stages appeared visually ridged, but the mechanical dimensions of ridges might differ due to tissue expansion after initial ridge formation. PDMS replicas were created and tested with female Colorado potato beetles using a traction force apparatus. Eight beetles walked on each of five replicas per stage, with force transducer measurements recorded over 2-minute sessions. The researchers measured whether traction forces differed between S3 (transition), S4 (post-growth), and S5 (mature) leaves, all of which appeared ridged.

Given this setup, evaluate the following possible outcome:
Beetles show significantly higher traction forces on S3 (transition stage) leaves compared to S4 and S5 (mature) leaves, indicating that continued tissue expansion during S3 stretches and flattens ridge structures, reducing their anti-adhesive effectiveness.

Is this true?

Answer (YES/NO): NO